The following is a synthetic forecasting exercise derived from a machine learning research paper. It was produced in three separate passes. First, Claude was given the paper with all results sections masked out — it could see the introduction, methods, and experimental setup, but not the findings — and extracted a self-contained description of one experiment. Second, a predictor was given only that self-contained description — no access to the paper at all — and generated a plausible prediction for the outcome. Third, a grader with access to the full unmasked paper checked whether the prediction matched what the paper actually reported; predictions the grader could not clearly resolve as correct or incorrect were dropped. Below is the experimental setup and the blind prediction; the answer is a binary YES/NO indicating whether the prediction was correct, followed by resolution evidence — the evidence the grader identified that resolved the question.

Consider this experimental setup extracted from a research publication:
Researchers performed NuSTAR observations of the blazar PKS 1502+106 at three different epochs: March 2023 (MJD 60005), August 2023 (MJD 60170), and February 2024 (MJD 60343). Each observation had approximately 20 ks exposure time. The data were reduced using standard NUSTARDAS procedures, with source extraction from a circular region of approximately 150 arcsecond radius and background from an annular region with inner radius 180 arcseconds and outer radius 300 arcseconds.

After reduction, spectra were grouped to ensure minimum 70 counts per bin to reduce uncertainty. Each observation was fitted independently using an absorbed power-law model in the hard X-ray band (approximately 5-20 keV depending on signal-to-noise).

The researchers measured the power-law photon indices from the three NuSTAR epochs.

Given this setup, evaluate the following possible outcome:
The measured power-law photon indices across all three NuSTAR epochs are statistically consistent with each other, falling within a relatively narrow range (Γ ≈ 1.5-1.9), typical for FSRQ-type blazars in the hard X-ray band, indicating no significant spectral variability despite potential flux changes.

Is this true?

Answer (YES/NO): YES